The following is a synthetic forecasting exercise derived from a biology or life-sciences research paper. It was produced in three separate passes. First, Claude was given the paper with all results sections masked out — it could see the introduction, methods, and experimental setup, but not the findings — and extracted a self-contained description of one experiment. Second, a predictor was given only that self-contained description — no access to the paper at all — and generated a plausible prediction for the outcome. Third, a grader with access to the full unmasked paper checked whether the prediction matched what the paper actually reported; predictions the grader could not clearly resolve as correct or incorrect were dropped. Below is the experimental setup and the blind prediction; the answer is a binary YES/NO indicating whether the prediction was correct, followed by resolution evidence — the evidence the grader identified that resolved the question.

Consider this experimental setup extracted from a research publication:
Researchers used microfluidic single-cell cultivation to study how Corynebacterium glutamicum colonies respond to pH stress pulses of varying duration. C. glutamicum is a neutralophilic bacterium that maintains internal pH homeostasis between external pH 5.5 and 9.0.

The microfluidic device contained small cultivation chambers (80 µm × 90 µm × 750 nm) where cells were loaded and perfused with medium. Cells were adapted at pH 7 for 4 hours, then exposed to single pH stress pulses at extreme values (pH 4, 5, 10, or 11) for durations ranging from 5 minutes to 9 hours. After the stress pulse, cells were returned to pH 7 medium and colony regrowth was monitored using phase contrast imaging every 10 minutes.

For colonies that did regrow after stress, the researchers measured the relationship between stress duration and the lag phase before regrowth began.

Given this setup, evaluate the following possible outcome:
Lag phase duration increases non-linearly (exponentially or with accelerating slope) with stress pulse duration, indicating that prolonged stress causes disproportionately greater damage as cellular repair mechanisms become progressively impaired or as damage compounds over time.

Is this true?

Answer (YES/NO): YES